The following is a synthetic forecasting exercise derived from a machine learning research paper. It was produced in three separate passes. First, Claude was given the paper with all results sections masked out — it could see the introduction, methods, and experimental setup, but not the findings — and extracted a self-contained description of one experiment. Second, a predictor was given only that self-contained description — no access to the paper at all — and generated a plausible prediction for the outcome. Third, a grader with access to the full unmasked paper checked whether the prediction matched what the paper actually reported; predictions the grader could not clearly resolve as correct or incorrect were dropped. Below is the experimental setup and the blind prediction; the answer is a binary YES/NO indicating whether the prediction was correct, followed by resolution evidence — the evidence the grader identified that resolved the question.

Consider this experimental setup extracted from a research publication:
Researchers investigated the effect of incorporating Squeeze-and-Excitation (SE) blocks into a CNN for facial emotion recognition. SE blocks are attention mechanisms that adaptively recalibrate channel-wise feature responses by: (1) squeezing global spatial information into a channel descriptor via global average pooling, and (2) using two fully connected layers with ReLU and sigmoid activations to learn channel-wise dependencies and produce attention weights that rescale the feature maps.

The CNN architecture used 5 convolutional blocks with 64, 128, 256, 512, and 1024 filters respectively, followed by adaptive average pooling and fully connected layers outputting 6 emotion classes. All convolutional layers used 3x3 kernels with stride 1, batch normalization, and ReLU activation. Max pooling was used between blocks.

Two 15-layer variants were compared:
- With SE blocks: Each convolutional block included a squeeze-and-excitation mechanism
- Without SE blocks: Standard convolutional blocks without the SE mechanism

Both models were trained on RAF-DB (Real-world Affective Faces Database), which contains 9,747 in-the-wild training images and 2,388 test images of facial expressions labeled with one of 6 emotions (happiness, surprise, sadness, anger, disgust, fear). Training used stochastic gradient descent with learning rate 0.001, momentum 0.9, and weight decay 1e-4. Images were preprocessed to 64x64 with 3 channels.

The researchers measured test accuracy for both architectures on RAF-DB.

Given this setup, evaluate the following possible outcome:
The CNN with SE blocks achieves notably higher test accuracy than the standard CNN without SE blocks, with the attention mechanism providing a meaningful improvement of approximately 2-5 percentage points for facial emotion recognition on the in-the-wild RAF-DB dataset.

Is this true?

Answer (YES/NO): NO